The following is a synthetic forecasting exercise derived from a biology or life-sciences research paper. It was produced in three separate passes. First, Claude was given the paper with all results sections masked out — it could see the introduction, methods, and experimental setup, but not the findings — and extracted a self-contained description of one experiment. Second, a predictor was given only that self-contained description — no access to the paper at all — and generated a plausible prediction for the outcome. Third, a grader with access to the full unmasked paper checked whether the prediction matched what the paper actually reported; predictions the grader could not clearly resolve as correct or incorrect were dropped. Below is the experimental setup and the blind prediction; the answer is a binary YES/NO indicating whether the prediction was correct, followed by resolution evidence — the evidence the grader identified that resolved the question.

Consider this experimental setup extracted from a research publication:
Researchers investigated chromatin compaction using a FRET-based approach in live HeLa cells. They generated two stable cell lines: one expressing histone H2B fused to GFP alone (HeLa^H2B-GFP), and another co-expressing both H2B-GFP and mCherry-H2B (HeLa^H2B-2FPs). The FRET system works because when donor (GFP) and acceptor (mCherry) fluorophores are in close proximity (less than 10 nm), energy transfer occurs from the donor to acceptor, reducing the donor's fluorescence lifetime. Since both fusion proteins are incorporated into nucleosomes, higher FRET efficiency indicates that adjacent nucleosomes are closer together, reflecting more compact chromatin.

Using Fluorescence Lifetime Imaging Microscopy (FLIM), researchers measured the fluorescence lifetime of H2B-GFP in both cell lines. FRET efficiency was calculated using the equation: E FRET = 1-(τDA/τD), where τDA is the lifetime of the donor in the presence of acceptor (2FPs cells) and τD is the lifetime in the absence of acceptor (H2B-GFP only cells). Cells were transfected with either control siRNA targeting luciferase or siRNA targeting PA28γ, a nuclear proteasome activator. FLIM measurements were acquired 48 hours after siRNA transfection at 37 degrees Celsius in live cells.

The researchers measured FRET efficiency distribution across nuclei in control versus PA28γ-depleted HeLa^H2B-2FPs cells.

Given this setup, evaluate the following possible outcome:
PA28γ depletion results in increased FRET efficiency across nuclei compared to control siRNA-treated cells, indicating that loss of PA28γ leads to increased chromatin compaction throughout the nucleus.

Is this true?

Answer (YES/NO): NO